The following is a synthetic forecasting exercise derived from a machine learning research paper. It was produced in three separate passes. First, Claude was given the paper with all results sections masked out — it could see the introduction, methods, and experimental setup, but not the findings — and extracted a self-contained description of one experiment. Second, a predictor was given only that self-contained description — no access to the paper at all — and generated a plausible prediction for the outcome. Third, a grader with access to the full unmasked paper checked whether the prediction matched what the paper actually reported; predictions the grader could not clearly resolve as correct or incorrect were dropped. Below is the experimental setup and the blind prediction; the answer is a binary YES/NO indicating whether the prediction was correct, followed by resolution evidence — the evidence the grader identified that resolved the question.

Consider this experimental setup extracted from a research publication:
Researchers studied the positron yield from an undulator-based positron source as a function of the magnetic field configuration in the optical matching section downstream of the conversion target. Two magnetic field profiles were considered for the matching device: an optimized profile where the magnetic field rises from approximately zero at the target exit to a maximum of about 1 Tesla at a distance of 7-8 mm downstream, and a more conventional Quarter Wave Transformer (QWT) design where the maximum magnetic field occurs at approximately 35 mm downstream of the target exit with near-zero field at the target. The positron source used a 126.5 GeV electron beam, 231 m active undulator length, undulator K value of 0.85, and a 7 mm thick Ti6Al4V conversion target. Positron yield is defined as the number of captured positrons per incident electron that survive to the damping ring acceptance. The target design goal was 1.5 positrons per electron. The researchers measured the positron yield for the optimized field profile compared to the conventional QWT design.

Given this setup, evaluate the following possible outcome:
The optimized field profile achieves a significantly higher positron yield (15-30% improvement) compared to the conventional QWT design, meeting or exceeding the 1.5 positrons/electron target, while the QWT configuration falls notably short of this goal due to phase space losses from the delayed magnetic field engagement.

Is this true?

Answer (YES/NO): NO